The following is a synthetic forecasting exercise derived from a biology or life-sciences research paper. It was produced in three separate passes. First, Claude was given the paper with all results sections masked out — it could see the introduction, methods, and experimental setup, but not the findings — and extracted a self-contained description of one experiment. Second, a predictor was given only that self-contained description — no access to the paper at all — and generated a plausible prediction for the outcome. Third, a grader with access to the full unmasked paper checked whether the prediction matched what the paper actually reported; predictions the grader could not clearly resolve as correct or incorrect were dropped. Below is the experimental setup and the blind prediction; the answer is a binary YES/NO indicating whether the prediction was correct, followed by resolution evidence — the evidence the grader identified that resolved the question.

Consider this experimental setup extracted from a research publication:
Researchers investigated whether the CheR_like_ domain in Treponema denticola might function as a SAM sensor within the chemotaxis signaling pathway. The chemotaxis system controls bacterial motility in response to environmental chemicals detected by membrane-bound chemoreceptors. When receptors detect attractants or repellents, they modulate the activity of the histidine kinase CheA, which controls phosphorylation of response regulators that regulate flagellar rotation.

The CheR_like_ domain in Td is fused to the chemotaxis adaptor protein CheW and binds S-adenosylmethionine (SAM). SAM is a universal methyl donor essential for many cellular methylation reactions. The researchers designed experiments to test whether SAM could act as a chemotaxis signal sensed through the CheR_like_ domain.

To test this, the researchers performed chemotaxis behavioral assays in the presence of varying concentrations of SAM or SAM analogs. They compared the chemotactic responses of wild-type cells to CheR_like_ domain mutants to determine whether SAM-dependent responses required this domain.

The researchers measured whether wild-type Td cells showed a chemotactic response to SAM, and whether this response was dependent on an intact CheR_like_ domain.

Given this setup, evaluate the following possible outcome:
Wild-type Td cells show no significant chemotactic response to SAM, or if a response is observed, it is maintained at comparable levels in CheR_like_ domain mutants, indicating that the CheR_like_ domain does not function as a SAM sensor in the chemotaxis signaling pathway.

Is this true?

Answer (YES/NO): NO